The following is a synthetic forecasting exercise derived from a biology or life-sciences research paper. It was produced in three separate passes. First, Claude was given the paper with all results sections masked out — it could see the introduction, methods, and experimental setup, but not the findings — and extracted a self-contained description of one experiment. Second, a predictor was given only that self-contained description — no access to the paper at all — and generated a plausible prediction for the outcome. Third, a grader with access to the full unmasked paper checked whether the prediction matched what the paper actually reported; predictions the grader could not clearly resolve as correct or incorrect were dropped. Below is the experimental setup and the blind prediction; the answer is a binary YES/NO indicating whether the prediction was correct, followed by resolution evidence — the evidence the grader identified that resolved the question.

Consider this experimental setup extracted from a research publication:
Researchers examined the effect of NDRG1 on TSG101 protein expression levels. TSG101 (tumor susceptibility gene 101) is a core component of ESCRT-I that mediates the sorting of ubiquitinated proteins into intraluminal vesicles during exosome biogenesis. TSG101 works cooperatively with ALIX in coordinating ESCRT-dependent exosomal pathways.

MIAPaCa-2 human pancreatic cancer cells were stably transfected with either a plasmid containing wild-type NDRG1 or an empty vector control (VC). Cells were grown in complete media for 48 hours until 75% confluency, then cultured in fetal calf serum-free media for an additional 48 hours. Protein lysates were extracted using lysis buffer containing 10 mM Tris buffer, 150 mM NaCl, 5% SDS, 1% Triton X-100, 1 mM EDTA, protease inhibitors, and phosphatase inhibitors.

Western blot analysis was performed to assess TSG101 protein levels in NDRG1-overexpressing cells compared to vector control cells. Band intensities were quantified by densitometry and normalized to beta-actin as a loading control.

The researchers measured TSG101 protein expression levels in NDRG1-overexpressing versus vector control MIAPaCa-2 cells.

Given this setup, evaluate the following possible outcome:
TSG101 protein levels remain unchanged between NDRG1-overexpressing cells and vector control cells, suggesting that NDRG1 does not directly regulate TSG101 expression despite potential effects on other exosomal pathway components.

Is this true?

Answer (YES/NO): NO